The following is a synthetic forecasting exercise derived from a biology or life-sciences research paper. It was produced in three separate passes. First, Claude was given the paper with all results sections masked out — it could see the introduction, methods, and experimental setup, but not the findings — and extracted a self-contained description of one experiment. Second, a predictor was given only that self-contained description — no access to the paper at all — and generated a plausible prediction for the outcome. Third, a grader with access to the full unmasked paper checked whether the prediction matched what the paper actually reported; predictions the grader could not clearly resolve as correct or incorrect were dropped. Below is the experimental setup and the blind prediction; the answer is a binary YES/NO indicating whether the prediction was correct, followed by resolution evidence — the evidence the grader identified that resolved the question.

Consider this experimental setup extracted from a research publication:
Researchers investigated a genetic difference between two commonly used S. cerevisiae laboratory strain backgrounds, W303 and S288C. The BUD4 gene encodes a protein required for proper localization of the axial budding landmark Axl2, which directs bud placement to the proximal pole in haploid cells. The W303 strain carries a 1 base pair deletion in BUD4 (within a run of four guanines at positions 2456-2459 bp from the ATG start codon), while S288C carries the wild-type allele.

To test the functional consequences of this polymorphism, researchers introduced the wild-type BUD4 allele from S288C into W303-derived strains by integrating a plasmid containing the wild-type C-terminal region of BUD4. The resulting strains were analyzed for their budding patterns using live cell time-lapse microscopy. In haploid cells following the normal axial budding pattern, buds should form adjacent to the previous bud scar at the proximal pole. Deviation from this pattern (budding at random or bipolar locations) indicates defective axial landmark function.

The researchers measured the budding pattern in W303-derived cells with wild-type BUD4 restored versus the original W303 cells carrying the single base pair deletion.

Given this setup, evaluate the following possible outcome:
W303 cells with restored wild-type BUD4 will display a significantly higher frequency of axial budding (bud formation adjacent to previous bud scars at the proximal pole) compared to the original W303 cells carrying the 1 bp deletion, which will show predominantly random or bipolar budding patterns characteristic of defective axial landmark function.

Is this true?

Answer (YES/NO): YES